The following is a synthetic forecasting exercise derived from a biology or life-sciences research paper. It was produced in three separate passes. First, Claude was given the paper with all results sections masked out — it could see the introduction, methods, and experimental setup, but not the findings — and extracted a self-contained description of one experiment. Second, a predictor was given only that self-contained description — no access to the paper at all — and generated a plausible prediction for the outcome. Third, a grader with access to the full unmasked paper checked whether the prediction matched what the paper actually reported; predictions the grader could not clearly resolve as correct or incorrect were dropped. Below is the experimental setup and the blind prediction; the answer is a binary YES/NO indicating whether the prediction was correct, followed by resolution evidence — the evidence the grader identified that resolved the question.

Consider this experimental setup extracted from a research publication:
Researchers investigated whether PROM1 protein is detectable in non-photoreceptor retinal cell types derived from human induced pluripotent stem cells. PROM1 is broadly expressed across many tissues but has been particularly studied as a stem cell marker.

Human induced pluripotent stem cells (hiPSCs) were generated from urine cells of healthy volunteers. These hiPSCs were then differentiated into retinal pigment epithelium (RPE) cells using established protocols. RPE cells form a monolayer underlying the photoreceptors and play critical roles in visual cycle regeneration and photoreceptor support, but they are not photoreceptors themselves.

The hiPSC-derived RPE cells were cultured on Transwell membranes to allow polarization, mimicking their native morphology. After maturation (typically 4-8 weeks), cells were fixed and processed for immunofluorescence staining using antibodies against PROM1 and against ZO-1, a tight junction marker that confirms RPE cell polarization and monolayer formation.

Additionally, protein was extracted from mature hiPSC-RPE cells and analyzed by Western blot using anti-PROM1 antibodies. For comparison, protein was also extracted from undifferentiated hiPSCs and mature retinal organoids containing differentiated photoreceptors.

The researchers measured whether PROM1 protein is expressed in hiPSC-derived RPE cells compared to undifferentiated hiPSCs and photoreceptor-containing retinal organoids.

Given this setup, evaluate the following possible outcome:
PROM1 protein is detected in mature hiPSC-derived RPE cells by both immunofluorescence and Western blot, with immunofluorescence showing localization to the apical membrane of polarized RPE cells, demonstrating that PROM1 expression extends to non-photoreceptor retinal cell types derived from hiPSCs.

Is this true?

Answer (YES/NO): YES